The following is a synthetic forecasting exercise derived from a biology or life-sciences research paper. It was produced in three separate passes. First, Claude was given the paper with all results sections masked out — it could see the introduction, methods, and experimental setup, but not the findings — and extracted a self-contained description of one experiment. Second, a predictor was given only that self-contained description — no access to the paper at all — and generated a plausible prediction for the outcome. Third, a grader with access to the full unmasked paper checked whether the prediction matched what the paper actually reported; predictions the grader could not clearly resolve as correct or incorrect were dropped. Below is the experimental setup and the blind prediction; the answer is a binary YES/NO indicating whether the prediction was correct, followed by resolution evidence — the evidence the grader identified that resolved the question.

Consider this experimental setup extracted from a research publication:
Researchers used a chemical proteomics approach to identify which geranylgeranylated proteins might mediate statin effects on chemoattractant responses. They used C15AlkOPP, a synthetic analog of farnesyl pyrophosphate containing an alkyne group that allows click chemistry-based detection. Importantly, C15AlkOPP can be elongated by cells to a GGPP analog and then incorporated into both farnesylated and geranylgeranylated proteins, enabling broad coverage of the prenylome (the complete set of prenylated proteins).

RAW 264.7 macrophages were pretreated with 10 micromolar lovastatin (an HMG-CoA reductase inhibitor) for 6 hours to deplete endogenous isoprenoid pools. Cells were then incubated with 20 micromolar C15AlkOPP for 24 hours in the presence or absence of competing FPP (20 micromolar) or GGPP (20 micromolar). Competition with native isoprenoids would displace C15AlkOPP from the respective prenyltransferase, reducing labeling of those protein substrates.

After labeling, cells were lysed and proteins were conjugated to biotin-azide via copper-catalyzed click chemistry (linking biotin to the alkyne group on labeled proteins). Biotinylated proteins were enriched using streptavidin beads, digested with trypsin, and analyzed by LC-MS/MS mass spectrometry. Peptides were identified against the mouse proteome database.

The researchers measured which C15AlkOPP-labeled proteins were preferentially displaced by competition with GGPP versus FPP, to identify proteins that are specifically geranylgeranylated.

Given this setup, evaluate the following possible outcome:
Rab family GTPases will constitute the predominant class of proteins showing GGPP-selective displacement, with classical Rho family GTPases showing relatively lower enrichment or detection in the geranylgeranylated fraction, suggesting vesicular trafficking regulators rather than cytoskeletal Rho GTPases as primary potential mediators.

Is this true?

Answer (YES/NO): NO